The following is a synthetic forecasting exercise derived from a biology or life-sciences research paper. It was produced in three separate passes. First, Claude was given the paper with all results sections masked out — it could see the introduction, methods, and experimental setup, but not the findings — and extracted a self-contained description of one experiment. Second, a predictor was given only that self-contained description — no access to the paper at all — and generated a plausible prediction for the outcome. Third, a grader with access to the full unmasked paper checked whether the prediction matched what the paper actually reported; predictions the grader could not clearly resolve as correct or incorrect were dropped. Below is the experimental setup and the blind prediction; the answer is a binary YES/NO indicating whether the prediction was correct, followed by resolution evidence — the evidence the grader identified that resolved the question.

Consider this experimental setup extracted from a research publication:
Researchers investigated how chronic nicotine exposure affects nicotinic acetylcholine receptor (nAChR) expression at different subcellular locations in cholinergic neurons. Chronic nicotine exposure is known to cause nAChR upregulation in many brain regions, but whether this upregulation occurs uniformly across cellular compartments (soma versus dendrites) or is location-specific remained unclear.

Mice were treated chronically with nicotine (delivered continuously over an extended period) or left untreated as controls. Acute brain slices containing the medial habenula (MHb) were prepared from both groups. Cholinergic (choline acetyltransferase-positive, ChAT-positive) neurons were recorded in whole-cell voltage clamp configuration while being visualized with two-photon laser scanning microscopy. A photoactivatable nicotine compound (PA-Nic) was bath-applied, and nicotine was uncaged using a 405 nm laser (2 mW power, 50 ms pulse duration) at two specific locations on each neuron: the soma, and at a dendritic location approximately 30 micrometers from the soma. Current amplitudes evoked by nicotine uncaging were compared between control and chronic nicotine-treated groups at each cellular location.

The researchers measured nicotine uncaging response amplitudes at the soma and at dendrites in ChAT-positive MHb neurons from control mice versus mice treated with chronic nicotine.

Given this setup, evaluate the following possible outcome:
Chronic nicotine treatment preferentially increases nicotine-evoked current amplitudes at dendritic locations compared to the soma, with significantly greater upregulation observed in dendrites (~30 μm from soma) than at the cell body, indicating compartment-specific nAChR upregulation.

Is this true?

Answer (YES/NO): NO